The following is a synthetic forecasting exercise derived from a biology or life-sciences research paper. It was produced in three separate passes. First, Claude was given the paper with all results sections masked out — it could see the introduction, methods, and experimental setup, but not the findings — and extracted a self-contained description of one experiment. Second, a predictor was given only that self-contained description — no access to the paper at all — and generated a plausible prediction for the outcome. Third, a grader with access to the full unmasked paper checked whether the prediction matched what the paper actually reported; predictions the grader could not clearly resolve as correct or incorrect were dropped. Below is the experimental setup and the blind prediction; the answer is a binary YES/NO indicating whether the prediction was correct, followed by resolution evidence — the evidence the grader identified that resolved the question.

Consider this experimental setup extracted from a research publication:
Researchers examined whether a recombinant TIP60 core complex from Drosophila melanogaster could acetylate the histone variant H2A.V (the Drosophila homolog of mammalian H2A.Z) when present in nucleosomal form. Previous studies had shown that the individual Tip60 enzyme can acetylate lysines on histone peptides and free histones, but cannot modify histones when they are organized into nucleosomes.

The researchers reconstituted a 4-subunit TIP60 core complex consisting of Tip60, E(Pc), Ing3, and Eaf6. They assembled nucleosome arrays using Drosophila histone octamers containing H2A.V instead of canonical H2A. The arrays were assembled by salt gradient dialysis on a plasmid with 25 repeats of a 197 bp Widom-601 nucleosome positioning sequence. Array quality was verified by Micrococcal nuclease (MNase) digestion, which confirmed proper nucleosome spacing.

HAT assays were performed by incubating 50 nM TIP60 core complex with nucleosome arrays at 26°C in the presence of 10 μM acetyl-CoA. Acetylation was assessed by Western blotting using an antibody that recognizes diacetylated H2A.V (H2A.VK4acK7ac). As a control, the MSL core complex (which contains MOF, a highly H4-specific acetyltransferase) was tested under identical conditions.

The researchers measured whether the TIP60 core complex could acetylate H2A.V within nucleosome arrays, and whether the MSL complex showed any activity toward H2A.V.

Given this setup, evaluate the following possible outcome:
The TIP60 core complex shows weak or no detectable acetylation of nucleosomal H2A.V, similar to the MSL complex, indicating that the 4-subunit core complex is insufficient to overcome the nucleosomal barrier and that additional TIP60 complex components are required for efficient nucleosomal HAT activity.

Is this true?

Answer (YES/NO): NO